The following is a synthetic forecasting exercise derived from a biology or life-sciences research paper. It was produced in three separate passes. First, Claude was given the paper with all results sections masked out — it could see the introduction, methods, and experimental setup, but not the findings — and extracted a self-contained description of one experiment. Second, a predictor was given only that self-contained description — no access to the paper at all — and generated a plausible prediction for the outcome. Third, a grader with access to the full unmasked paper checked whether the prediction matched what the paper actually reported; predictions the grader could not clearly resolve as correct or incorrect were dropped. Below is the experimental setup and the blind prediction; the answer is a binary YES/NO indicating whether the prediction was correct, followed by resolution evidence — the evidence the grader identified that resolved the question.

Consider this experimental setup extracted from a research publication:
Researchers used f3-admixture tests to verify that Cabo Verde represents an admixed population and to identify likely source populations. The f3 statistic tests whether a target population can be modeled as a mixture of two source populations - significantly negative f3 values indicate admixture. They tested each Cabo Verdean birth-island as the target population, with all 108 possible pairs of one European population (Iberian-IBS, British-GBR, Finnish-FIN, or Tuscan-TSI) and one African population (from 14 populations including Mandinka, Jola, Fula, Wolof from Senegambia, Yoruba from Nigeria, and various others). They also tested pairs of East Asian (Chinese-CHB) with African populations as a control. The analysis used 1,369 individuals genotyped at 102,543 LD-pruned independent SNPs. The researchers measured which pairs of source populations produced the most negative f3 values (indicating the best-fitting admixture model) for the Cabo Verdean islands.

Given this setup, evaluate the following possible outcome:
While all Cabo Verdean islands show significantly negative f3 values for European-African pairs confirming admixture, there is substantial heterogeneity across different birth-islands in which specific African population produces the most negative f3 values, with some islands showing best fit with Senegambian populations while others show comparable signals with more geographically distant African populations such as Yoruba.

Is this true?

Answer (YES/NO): NO